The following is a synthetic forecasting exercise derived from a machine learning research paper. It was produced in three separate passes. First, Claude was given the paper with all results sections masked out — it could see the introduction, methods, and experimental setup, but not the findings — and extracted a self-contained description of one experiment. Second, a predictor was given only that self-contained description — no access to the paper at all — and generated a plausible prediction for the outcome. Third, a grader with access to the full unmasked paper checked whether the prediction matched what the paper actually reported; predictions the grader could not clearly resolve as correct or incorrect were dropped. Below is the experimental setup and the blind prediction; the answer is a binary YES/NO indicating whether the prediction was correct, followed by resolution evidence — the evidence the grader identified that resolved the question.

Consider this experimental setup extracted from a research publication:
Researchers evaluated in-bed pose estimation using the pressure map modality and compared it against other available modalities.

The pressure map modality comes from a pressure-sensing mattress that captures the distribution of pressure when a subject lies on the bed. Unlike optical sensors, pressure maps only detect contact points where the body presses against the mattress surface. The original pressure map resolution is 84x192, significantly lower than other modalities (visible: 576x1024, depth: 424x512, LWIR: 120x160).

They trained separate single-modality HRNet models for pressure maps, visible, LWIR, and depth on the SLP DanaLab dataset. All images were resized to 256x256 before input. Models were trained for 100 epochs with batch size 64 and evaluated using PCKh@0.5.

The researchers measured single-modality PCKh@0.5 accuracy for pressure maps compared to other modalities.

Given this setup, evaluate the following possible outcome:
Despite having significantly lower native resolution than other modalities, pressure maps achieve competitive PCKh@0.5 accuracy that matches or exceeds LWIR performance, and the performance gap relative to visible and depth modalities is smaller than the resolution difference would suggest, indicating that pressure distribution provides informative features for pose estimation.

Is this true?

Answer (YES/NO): NO